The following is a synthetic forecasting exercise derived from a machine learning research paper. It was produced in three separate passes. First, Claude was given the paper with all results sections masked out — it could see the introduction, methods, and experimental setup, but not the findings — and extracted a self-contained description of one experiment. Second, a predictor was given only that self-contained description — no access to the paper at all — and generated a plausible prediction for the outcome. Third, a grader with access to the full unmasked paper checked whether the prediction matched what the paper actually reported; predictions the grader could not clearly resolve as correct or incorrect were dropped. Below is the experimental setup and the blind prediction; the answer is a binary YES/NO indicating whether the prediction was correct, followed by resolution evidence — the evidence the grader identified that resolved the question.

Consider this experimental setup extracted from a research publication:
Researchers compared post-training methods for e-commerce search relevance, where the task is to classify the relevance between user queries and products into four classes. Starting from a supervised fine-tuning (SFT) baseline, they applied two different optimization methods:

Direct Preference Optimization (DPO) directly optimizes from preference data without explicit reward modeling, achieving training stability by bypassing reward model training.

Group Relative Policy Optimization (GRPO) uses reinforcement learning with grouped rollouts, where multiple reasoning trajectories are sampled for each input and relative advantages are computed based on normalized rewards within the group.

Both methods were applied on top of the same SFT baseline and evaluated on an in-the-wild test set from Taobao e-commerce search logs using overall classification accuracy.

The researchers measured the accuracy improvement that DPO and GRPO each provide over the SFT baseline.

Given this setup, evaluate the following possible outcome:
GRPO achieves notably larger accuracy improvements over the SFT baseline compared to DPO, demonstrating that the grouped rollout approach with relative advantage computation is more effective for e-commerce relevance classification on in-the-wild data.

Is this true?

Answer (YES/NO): NO